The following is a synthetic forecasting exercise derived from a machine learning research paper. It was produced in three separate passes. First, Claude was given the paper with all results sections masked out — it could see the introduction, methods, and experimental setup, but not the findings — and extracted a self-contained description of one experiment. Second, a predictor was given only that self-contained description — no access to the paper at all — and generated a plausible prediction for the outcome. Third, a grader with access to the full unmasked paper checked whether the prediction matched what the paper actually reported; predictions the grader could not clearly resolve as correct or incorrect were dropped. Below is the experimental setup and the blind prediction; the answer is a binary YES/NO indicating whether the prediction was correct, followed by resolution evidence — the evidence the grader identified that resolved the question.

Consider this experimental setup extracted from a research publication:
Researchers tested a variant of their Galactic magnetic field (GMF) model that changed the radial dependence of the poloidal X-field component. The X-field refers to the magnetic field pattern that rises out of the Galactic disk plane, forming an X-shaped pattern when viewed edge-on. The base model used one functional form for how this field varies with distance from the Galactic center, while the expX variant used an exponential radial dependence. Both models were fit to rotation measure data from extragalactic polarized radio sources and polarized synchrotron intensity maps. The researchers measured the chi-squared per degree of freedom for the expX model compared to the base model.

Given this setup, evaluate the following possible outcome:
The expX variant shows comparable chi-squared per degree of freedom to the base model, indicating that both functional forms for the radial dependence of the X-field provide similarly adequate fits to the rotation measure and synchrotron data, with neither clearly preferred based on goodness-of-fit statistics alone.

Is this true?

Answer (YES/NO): YES